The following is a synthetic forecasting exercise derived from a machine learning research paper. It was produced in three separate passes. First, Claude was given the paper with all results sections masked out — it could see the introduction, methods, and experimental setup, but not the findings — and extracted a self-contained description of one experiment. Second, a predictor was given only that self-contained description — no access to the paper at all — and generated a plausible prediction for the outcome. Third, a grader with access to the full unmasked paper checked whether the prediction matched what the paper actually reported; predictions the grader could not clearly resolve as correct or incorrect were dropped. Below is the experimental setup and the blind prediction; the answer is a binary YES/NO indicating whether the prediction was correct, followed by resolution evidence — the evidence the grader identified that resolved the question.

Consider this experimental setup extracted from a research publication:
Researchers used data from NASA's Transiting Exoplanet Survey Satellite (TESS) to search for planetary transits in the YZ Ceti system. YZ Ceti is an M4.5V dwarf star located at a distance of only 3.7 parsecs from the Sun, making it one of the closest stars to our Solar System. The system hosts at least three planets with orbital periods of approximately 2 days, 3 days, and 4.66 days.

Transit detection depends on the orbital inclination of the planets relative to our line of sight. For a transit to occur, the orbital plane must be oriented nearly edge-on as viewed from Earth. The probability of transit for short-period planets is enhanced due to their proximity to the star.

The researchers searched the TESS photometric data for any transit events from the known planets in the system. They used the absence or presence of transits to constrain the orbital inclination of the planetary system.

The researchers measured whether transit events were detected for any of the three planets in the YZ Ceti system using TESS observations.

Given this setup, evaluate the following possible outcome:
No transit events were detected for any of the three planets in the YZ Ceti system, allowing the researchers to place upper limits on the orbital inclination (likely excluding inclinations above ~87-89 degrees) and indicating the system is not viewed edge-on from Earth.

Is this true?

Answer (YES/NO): YES